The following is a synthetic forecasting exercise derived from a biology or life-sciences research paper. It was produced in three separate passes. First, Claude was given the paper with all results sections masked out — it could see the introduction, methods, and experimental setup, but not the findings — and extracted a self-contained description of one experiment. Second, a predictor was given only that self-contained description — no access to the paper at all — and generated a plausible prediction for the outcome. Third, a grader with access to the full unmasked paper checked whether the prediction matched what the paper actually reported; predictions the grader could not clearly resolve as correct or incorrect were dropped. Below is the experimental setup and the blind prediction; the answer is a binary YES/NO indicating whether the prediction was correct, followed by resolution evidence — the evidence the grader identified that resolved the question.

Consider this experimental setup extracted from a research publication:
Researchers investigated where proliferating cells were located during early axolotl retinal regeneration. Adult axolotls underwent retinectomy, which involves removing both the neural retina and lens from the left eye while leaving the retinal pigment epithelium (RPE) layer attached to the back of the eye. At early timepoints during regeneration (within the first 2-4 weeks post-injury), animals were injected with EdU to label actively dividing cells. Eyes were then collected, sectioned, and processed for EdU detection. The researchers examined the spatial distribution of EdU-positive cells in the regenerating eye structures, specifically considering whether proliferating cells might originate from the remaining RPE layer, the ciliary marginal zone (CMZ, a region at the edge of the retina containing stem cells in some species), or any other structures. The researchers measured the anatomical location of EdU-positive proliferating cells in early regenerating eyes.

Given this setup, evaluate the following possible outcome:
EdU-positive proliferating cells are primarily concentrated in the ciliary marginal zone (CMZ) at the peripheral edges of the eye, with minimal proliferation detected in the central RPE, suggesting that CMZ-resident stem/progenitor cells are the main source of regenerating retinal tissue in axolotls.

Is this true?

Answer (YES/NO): NO